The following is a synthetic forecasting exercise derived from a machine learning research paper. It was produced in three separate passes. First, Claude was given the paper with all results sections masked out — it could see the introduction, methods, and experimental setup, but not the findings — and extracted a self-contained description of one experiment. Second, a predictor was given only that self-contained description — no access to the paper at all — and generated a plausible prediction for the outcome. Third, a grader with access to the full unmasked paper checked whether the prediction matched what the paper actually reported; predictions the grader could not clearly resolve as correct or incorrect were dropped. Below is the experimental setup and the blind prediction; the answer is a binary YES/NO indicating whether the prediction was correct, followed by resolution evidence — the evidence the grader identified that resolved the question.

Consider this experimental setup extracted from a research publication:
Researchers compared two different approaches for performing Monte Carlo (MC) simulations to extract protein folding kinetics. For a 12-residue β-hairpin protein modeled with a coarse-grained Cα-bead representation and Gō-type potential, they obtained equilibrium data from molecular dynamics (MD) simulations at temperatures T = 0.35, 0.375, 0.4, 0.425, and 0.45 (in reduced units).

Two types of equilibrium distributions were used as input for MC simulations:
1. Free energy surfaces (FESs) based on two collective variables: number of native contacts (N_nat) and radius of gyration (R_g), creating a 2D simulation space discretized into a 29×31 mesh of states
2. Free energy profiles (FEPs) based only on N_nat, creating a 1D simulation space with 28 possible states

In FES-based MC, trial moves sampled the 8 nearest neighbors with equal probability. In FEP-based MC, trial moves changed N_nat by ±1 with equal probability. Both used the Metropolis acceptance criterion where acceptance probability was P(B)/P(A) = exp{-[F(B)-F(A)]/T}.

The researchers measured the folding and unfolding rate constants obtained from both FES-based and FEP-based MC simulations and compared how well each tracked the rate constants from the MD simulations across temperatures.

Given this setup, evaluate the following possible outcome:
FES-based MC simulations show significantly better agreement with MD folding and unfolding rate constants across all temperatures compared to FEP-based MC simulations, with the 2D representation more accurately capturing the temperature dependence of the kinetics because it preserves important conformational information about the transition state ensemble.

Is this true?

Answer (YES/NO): NO